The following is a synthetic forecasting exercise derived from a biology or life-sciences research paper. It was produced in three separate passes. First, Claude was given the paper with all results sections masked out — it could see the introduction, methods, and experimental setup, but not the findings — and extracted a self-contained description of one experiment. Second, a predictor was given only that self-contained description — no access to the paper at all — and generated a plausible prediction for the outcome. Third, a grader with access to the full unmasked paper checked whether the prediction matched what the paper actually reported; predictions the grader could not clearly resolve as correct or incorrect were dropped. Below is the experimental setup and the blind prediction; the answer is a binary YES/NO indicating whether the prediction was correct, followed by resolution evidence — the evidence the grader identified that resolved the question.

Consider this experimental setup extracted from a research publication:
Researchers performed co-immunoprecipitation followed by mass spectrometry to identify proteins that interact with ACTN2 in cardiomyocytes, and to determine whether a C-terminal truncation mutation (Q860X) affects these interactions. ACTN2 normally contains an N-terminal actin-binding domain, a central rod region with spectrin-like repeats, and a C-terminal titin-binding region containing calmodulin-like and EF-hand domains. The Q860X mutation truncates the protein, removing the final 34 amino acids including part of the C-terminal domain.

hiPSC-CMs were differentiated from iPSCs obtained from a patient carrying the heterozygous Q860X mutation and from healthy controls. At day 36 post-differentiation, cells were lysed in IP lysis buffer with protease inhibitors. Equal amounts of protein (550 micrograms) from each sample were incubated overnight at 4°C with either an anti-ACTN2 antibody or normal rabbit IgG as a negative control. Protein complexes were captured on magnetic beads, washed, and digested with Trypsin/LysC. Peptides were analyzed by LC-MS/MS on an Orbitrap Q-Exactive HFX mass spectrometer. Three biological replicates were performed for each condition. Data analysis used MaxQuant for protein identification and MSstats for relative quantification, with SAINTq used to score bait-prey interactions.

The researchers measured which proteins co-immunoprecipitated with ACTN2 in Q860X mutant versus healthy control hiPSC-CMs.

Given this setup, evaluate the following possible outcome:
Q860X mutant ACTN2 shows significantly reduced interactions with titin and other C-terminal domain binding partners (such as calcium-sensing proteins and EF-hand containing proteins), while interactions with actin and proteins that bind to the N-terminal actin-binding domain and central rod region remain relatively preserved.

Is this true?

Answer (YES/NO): NO